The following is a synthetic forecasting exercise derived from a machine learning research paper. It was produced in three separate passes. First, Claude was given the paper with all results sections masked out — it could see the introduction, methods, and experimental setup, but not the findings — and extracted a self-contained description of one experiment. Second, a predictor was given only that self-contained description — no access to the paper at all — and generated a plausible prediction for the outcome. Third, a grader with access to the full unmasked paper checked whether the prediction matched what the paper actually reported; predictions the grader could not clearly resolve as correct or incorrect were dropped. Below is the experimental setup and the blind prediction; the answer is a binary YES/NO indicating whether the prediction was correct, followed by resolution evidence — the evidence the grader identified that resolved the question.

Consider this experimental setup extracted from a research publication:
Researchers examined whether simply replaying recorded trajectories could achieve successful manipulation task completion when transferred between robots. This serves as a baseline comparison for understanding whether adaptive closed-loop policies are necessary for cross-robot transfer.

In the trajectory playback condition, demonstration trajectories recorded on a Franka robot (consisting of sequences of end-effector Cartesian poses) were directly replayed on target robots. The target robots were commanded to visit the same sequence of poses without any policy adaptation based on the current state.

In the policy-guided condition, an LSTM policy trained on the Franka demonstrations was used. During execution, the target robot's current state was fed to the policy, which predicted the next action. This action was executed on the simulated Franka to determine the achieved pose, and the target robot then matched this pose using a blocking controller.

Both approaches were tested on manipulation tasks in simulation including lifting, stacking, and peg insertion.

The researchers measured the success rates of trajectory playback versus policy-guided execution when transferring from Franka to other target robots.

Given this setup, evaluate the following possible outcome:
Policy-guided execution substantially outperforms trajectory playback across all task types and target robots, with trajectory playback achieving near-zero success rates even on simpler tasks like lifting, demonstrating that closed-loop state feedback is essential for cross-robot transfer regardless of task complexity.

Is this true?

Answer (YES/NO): NO